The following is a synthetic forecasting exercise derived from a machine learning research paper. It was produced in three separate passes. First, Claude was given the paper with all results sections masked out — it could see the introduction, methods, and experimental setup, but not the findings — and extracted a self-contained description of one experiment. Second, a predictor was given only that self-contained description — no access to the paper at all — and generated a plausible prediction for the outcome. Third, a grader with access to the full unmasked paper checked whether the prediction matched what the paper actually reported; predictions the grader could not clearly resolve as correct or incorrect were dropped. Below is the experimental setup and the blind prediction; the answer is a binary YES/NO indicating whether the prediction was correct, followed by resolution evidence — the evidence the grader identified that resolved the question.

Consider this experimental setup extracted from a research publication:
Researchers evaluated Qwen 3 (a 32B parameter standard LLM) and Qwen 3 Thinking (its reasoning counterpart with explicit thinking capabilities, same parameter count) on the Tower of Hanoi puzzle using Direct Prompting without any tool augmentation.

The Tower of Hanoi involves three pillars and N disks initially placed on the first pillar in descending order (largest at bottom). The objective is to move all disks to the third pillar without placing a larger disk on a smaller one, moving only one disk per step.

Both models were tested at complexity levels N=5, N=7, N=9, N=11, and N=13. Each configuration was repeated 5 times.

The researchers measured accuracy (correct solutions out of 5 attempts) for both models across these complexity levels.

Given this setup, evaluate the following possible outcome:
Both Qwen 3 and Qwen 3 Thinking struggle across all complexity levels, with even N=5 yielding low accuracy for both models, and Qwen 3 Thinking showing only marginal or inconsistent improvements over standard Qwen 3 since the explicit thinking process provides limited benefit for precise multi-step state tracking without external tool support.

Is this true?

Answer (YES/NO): NO